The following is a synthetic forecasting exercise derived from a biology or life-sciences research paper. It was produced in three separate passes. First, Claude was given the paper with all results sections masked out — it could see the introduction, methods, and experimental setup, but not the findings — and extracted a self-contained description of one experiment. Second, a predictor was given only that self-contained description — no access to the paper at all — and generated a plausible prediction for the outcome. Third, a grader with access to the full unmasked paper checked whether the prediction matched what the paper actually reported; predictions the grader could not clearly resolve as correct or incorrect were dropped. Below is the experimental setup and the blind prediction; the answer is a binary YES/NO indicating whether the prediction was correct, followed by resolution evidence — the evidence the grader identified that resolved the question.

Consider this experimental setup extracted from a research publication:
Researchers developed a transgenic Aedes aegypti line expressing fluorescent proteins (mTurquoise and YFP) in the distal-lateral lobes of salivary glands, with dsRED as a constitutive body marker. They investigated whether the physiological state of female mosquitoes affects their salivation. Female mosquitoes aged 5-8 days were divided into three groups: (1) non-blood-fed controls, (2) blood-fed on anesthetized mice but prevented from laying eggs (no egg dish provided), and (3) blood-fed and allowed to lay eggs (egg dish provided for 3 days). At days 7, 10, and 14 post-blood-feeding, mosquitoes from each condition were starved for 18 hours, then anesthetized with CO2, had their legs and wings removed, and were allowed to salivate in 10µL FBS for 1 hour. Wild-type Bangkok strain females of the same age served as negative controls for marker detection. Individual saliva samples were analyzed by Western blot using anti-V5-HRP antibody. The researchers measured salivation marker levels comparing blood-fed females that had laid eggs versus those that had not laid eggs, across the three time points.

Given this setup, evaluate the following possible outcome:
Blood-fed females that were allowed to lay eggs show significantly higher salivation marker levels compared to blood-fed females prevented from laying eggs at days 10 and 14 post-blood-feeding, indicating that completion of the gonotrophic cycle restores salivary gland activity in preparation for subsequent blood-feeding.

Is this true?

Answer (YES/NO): NO